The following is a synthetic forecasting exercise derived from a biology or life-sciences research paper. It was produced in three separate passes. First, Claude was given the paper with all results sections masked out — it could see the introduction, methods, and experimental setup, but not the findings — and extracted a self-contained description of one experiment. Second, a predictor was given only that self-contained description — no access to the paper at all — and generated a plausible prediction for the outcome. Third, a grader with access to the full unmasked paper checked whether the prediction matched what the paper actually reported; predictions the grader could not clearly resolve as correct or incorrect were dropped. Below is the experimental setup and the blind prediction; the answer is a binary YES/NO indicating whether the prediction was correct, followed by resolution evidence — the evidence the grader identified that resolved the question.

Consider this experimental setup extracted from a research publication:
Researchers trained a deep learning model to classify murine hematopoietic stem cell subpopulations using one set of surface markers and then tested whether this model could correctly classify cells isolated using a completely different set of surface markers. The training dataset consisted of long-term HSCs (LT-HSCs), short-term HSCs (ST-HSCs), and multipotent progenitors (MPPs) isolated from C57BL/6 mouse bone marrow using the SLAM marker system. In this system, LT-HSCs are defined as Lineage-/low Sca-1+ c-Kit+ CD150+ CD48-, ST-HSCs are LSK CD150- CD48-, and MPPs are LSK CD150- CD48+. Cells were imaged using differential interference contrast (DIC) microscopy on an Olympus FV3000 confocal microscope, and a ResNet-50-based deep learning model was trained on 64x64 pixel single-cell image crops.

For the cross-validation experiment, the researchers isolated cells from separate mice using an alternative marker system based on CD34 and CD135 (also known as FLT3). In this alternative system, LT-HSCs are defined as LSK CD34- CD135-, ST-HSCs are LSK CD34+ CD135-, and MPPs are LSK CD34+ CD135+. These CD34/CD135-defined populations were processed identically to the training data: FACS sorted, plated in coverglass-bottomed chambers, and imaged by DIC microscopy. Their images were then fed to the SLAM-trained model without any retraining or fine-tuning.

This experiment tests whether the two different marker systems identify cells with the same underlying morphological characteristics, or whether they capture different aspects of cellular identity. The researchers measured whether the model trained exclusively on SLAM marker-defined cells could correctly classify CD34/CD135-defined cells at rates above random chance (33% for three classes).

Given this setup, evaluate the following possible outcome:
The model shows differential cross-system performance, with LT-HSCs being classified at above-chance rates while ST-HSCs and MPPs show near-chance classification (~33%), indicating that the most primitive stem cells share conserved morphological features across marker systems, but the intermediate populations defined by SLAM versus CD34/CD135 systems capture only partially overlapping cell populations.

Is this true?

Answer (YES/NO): NO